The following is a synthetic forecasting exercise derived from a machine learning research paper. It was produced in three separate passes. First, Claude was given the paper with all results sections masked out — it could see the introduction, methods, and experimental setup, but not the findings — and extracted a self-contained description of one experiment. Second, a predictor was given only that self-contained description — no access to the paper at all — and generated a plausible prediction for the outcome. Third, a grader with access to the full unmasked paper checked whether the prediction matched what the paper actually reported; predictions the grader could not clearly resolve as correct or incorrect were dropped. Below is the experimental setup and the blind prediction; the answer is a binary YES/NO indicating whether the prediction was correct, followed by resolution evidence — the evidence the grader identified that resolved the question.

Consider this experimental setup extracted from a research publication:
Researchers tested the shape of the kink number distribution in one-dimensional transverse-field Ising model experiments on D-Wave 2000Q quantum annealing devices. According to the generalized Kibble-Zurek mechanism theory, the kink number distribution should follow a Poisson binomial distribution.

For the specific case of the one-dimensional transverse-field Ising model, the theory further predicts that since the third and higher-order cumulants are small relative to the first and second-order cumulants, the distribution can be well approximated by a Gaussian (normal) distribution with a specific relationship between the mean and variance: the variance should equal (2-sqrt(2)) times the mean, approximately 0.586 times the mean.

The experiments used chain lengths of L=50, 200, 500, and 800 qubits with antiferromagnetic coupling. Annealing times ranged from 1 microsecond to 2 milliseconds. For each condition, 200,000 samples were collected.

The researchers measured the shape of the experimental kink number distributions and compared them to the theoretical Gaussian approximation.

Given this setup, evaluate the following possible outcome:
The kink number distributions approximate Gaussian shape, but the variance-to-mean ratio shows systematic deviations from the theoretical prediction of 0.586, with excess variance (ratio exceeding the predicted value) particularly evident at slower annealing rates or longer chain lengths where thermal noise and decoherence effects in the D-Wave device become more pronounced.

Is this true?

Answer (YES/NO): NO